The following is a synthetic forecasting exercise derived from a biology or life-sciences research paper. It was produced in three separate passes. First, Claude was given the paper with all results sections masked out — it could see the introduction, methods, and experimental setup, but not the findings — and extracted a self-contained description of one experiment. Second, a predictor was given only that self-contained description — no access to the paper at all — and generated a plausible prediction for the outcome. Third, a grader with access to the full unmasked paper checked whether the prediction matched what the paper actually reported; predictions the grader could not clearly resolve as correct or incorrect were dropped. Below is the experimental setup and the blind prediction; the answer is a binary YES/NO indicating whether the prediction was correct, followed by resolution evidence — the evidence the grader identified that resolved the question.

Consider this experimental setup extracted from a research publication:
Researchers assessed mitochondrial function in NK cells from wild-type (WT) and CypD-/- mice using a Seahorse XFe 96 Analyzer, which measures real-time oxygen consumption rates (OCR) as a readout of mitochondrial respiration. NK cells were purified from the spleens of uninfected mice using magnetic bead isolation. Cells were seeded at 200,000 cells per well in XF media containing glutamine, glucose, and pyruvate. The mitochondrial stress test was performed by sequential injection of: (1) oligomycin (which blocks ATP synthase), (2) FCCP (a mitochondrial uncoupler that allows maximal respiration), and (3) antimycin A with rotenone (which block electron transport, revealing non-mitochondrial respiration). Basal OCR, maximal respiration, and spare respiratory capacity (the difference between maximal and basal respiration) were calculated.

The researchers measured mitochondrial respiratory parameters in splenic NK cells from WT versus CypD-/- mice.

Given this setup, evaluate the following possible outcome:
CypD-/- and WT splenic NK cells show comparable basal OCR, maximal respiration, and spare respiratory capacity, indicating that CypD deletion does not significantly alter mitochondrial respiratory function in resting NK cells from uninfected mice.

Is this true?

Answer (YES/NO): YES